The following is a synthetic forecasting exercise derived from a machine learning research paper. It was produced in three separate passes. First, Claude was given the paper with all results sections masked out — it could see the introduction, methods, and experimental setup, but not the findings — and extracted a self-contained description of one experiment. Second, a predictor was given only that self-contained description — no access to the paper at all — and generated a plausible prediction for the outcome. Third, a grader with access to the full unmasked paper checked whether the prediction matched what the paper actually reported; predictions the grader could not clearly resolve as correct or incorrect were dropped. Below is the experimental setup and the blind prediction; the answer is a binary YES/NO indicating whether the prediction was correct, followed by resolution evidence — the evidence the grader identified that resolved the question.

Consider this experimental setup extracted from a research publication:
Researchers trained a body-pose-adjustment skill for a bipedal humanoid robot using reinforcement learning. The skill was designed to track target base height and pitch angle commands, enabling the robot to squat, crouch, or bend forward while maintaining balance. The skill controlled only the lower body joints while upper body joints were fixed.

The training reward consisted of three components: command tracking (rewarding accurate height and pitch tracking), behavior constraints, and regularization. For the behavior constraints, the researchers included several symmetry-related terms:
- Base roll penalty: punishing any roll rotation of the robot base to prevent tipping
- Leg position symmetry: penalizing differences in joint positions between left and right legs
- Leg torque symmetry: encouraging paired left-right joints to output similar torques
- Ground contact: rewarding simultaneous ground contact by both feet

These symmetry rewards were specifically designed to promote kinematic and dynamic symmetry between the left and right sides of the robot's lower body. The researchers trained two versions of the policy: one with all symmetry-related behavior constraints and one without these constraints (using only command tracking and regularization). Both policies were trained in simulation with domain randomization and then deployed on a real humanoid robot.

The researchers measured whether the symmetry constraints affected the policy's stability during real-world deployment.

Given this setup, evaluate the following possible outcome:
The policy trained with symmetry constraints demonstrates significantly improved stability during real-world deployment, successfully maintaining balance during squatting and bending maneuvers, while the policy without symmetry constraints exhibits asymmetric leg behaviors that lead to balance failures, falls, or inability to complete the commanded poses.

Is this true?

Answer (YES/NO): NO